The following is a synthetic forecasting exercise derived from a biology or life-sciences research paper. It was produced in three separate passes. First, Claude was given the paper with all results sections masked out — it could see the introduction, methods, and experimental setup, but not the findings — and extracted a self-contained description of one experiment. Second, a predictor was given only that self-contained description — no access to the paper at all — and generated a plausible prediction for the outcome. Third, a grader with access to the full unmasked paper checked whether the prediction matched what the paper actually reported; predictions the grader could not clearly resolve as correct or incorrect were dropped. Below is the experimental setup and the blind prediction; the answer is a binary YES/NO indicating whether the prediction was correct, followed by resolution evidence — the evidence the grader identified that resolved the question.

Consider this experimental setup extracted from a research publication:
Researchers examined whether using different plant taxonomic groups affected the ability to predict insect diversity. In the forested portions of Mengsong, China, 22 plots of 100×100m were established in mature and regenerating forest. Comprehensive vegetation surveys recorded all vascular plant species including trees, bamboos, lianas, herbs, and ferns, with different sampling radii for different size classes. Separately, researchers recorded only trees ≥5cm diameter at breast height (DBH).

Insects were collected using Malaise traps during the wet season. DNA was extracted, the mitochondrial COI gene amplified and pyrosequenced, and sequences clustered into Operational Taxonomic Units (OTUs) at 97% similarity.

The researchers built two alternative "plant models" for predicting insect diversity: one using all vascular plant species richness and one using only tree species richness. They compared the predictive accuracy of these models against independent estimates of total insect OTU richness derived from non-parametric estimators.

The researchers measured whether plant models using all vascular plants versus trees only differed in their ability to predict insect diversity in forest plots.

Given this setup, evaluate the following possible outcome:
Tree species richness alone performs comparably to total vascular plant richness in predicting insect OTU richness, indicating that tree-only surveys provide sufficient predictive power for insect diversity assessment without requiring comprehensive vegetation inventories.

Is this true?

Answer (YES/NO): YES